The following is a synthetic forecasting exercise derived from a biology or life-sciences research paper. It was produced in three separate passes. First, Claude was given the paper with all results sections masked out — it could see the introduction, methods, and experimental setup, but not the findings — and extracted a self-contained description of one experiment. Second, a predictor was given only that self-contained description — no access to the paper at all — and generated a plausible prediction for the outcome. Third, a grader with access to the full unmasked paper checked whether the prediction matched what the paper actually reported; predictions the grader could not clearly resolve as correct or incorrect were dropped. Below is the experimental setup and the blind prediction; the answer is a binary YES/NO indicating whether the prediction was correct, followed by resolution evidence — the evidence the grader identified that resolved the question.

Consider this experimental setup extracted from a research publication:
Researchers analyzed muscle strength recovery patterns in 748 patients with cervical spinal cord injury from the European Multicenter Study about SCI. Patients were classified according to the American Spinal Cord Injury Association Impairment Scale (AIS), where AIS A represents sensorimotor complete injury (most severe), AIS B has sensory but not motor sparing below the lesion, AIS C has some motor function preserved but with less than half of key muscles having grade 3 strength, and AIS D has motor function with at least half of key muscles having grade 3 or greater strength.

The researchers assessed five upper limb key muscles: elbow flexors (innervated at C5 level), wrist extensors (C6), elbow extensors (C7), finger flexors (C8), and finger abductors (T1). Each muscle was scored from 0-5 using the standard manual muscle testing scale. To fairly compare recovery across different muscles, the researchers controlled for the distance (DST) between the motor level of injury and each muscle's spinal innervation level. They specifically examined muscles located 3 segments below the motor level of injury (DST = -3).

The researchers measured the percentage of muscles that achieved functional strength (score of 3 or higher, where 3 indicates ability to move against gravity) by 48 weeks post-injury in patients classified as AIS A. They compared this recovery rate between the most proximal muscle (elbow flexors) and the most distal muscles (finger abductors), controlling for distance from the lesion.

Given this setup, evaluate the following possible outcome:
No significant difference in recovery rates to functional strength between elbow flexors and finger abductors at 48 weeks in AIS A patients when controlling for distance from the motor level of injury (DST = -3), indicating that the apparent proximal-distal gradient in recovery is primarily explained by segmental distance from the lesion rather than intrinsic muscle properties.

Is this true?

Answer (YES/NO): NO